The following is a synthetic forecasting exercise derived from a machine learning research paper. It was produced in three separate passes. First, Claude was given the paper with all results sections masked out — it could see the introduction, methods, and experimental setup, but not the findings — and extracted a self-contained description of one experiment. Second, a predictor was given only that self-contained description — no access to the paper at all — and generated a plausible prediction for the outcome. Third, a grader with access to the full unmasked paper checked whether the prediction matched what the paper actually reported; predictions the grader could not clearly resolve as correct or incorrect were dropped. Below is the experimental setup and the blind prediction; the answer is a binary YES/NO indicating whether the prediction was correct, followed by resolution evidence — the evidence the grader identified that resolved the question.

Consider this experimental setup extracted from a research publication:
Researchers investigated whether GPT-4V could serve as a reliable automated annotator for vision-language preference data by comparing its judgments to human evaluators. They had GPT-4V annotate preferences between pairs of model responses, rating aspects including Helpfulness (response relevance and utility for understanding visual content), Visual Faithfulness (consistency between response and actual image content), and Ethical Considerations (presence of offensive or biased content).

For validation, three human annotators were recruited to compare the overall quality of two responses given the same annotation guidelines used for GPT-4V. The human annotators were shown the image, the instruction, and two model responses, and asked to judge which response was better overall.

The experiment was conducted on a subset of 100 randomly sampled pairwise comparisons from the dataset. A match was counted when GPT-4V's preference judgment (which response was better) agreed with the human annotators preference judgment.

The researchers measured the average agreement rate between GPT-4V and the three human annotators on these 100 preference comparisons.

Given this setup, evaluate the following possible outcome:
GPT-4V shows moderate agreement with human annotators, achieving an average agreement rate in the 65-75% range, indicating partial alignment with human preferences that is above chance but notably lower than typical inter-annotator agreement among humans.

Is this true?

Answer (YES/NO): NO